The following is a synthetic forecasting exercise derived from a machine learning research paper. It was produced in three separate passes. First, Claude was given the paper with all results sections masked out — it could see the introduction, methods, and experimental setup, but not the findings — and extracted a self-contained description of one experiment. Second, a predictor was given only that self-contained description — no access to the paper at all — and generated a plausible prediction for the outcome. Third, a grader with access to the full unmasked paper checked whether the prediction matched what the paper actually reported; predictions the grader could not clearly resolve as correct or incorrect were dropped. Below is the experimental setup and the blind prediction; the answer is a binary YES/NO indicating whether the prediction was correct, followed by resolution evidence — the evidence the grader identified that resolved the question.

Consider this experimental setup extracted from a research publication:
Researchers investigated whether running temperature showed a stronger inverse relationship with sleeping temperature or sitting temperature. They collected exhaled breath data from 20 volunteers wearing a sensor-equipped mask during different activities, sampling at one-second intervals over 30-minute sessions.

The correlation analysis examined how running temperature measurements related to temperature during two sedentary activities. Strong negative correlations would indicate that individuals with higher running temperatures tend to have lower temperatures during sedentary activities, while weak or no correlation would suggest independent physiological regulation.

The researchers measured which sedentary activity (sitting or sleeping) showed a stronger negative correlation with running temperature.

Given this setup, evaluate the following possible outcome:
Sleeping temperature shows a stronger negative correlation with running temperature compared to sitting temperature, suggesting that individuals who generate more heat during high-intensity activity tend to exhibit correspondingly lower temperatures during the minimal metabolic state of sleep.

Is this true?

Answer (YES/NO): YES